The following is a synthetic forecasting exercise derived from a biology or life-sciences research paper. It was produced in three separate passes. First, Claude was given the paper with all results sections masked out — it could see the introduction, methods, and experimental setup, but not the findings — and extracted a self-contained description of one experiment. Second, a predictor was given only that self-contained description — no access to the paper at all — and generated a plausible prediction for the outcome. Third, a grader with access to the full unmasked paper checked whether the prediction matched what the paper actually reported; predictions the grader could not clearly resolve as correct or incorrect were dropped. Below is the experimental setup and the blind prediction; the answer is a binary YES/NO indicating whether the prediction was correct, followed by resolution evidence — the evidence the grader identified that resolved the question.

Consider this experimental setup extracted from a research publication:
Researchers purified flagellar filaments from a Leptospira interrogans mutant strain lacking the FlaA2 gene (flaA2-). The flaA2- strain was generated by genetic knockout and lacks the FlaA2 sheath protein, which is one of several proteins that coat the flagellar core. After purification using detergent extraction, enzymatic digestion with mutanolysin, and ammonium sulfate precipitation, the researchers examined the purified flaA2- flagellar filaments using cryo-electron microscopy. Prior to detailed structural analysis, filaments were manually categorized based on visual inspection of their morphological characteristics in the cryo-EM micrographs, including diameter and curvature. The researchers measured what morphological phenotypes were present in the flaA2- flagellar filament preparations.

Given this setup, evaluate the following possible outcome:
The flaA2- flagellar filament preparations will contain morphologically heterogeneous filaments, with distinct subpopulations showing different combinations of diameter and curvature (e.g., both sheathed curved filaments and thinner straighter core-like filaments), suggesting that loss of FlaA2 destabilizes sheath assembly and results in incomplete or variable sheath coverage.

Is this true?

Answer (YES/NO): NO